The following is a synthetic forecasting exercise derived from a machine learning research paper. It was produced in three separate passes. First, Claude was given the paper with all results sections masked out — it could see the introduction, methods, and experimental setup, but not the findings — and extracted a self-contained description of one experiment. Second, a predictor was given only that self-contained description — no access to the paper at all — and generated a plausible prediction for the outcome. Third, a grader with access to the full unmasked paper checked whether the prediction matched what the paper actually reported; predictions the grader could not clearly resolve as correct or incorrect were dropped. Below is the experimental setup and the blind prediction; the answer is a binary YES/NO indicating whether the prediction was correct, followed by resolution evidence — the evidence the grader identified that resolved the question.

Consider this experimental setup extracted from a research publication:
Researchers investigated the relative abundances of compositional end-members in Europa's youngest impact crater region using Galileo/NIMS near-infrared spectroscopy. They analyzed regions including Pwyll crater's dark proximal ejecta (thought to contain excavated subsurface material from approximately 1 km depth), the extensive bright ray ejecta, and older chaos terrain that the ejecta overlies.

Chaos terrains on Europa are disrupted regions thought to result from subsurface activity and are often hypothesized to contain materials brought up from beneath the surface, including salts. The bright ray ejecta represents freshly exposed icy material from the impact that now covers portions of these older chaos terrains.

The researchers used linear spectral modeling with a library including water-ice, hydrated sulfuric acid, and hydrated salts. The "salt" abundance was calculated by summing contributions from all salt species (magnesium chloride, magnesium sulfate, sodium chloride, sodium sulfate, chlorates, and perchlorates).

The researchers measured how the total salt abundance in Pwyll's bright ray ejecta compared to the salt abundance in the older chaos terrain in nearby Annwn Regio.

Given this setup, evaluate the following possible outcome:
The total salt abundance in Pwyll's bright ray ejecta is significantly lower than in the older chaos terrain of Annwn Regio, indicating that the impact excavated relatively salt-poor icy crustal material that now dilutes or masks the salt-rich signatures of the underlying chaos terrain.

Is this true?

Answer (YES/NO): YES